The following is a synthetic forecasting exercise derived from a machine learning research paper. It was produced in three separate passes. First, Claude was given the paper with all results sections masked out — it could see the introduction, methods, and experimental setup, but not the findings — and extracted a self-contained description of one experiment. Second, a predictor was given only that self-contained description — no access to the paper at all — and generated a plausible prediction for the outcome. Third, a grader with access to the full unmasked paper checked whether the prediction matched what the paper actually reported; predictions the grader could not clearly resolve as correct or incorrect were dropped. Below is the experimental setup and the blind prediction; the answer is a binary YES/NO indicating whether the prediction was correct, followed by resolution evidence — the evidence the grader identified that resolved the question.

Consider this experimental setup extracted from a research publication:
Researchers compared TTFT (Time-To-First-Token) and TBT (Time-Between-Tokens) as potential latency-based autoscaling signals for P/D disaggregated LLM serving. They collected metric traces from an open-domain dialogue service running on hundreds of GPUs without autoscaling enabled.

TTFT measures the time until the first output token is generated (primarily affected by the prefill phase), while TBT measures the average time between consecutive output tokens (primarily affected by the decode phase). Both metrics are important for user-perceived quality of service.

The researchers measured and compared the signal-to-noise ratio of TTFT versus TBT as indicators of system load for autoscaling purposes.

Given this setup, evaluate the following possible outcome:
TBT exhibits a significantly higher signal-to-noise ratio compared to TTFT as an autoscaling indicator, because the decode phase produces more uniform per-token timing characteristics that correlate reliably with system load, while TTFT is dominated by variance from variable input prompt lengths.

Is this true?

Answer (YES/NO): NO